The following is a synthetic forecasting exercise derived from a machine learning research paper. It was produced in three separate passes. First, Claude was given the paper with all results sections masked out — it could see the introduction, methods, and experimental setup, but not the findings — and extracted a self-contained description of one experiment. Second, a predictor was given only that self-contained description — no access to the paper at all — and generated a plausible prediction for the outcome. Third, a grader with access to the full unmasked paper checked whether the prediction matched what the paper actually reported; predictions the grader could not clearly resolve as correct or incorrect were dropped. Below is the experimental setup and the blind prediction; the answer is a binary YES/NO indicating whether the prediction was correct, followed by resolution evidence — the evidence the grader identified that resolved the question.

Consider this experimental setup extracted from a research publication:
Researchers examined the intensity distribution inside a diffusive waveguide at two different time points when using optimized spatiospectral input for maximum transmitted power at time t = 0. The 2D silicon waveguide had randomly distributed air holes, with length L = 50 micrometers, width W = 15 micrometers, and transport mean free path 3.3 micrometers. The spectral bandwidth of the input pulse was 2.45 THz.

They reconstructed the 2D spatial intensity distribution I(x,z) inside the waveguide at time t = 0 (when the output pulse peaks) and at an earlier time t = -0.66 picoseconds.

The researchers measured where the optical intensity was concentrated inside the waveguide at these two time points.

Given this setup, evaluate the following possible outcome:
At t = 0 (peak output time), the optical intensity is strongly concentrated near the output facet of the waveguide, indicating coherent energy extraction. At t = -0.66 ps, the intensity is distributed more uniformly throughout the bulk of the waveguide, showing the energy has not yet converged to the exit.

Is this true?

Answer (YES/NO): NO